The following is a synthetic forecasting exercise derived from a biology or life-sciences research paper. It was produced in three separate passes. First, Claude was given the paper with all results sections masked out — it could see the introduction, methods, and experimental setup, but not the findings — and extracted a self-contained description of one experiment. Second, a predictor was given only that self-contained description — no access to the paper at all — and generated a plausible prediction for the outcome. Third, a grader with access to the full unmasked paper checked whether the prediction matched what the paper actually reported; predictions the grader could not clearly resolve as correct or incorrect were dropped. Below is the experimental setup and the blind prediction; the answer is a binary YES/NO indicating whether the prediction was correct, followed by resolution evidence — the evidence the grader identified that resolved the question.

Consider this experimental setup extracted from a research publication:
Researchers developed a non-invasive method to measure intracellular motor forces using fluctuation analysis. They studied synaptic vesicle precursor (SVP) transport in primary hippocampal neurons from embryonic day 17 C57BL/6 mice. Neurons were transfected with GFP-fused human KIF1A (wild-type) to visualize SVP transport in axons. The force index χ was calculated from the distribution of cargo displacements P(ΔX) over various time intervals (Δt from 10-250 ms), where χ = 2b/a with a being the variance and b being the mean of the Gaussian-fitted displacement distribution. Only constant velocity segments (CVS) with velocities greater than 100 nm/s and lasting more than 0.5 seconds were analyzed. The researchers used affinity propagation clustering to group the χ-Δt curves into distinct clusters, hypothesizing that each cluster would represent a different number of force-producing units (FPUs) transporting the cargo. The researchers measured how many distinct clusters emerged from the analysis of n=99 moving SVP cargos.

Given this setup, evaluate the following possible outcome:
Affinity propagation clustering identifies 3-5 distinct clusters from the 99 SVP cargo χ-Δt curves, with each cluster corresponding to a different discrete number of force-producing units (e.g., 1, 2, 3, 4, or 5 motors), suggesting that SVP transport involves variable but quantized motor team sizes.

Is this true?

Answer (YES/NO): NO